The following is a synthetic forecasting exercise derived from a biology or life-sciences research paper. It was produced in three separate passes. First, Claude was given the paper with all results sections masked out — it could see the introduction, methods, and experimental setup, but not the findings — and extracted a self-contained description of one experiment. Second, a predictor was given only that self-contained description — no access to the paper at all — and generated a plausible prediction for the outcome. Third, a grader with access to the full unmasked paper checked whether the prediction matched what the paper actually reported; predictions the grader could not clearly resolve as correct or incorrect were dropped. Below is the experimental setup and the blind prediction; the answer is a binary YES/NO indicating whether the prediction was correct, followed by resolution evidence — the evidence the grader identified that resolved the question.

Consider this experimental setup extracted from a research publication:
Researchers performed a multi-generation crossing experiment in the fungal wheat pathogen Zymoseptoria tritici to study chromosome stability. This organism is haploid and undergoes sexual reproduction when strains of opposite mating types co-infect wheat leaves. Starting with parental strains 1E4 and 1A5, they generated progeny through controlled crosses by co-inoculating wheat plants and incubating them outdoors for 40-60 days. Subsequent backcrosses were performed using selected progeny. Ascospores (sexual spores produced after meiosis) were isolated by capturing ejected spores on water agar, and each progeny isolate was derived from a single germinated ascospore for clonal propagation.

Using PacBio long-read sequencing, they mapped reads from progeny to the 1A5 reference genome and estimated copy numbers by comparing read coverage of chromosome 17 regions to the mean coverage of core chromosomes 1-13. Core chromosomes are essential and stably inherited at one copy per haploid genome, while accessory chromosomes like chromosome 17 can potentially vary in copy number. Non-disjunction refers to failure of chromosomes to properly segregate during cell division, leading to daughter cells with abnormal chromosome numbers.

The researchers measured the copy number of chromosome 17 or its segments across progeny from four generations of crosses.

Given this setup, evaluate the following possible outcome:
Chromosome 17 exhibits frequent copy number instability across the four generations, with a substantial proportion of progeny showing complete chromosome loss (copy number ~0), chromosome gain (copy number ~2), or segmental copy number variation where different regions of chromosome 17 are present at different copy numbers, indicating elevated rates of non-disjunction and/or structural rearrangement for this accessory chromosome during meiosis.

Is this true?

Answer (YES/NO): YES